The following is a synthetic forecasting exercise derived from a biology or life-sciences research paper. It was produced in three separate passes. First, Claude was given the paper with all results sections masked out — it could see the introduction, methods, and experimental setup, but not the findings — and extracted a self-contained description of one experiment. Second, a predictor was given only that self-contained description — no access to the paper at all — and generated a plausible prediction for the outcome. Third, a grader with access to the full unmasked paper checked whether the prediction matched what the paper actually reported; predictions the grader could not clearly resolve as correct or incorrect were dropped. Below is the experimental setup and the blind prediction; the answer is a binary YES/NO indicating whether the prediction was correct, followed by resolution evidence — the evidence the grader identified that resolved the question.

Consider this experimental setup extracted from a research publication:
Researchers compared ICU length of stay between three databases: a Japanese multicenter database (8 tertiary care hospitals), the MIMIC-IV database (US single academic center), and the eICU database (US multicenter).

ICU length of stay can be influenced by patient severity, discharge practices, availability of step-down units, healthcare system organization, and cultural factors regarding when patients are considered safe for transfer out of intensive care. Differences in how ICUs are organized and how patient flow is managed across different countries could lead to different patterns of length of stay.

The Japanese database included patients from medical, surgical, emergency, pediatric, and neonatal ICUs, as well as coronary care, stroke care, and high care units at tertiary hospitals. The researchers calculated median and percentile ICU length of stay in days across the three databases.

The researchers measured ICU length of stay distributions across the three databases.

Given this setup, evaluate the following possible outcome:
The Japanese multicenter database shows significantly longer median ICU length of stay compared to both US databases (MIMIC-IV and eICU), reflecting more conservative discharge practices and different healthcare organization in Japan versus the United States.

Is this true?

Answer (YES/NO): NO